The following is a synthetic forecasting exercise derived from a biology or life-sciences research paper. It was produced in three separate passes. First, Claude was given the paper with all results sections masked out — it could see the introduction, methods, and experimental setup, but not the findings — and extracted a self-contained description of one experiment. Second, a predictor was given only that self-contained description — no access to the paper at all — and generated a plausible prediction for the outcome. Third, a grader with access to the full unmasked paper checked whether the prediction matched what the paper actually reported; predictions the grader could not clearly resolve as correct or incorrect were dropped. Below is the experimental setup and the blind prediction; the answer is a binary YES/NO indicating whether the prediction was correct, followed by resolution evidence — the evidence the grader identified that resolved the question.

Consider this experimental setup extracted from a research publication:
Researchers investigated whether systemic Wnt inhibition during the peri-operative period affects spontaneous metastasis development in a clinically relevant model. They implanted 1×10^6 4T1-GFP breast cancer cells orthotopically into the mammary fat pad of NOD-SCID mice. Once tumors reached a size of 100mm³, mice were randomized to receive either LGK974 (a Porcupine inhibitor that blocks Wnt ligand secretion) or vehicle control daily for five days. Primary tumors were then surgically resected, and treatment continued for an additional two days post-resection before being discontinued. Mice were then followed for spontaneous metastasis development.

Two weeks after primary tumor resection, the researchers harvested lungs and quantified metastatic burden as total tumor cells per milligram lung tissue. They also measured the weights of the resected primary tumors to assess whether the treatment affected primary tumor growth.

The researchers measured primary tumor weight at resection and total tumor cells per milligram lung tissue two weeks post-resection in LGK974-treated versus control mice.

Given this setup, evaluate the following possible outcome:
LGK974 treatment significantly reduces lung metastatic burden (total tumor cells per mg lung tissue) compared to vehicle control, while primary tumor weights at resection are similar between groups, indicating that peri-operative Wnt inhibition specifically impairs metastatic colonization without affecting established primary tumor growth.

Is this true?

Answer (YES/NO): NO